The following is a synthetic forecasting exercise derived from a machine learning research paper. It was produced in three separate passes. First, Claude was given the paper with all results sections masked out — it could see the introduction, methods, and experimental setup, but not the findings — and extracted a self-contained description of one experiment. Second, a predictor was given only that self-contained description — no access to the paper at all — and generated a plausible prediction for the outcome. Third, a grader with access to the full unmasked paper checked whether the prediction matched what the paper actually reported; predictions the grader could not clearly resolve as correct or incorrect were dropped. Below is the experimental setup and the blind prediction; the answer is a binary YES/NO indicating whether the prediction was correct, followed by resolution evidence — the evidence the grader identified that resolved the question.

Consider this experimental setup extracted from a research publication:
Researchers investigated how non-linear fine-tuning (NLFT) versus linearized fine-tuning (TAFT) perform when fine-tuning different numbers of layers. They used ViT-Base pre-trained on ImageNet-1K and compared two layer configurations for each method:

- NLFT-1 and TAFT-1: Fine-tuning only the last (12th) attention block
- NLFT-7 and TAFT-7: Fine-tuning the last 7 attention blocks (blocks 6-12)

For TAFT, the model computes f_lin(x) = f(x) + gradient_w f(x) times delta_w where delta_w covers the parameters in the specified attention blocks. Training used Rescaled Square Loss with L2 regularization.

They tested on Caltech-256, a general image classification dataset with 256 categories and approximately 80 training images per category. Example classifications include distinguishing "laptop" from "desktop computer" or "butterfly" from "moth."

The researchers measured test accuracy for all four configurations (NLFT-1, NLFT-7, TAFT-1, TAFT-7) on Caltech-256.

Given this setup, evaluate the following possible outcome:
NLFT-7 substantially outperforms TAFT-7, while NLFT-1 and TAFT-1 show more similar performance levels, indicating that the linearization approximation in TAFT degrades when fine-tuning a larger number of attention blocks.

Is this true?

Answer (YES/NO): NO